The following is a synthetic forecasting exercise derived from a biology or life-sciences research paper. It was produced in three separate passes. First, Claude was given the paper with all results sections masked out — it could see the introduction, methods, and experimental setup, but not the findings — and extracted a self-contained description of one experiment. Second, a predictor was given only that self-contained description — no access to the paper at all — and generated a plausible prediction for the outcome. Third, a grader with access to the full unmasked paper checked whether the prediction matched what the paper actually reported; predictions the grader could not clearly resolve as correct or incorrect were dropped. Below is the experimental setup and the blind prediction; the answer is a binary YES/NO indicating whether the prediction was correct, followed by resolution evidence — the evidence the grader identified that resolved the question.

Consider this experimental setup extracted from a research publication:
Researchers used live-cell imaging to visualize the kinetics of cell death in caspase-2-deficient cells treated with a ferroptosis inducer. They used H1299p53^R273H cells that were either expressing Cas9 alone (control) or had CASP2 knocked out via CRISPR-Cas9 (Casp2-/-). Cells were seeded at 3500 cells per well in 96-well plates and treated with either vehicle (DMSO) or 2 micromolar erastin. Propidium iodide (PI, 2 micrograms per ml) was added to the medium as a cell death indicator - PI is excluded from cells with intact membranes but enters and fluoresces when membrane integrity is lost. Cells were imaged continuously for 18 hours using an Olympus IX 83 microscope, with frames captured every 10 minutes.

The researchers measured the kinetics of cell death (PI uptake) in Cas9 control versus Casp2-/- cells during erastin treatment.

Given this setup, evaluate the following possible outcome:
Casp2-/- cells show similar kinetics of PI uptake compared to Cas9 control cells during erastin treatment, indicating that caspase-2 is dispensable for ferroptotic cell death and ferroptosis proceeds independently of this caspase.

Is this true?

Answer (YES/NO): NO